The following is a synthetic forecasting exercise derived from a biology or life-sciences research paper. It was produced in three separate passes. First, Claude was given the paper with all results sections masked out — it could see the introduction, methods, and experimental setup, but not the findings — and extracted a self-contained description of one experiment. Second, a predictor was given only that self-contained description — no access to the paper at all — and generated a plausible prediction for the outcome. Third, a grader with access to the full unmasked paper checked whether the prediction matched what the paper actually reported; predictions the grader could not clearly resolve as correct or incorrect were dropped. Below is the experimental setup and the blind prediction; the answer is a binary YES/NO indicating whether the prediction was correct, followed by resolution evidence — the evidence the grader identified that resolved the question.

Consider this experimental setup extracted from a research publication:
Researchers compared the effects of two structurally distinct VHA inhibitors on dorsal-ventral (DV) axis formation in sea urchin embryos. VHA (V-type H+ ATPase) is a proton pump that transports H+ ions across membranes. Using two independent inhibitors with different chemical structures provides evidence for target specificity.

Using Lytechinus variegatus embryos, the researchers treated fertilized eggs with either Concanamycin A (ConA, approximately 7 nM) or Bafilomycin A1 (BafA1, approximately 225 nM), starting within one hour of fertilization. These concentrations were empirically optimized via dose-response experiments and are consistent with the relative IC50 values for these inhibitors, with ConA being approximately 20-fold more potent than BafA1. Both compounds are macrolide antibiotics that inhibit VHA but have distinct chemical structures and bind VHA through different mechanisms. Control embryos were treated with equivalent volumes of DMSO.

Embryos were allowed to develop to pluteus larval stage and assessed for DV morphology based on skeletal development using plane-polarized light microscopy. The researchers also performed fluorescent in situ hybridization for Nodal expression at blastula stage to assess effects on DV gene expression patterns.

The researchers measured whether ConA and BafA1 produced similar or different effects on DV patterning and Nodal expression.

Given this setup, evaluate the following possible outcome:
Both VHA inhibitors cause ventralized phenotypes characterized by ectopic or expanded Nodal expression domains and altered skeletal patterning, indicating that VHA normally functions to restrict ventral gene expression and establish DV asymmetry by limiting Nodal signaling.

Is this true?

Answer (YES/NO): YES